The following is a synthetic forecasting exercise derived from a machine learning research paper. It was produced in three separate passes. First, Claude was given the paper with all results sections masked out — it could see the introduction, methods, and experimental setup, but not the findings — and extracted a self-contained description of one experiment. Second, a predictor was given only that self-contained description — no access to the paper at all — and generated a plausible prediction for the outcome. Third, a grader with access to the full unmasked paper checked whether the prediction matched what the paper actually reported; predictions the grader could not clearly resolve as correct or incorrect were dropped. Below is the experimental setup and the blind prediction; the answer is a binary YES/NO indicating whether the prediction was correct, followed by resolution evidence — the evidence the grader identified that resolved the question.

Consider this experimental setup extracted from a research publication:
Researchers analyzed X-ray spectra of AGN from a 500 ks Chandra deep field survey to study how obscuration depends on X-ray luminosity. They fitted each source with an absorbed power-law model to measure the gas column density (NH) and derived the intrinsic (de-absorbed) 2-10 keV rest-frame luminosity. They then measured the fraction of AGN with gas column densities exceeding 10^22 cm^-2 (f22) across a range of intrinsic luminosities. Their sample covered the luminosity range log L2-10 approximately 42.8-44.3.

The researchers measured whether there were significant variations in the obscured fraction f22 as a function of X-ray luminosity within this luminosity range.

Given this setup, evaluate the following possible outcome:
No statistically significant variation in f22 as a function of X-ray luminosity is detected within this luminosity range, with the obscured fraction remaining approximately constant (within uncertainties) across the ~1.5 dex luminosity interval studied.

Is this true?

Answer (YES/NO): YES